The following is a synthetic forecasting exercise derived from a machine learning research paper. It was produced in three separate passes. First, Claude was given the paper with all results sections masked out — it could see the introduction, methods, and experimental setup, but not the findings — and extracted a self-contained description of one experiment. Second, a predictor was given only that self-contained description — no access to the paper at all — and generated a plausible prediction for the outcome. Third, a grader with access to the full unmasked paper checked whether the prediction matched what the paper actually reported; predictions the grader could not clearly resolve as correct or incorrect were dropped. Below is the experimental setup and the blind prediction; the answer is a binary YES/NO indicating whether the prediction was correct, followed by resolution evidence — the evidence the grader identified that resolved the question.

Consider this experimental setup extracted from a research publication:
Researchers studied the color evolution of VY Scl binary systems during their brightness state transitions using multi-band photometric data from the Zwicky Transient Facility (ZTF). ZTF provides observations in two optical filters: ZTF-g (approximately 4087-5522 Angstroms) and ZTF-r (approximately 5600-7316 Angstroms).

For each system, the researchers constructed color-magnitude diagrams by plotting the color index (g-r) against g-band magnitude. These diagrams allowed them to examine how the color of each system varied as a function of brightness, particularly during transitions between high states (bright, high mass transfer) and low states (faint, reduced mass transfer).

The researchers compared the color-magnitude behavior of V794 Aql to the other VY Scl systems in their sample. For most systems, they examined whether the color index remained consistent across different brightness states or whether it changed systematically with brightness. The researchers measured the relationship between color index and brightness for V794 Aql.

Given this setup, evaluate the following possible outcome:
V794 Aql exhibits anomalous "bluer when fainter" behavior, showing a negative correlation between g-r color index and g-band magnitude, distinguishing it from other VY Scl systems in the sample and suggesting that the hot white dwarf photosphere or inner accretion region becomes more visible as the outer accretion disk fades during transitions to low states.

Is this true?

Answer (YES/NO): NO